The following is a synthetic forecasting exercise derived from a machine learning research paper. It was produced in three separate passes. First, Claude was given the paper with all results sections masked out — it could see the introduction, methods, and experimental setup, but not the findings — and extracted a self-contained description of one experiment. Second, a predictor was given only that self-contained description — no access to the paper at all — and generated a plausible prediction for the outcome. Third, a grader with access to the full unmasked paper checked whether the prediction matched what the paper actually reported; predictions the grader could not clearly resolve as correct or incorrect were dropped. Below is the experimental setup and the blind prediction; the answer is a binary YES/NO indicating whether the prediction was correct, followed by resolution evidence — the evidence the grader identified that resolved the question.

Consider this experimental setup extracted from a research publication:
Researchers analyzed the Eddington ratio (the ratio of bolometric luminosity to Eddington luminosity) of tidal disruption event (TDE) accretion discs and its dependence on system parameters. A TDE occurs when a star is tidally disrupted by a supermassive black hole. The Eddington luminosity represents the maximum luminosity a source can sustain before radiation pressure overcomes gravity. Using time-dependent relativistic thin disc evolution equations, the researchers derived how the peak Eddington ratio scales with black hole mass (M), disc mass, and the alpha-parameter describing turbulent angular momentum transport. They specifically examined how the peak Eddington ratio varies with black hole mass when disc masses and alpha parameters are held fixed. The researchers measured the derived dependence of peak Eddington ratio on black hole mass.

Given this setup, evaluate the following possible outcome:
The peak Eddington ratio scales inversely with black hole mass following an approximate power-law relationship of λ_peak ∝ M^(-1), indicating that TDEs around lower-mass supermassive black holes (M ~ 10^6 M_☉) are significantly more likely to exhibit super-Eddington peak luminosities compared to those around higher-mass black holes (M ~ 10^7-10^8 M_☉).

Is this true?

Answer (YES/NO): NO